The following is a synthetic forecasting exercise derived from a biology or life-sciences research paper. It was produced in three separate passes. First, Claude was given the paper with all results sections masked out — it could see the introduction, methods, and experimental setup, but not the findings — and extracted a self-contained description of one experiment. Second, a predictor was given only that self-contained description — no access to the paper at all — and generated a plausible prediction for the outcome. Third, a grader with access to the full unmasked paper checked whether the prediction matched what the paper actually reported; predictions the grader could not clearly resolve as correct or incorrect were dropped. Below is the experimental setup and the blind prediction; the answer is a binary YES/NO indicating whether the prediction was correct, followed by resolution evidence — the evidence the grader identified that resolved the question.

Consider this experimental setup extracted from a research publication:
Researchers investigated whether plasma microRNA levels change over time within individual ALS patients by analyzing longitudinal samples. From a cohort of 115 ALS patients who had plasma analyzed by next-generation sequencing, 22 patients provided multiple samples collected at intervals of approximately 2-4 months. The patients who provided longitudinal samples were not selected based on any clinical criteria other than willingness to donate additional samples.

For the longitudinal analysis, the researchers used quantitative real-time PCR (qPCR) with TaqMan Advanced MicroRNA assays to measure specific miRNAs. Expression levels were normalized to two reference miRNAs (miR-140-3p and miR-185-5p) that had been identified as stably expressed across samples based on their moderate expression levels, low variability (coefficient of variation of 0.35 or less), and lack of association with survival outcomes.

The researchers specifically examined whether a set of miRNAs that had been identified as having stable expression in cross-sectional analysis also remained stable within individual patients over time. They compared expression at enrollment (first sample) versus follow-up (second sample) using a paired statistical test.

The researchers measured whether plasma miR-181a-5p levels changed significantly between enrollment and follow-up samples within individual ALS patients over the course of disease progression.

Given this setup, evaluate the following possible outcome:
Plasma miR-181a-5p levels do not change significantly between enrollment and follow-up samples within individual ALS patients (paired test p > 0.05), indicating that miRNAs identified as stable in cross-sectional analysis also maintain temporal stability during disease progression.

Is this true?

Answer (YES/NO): YES